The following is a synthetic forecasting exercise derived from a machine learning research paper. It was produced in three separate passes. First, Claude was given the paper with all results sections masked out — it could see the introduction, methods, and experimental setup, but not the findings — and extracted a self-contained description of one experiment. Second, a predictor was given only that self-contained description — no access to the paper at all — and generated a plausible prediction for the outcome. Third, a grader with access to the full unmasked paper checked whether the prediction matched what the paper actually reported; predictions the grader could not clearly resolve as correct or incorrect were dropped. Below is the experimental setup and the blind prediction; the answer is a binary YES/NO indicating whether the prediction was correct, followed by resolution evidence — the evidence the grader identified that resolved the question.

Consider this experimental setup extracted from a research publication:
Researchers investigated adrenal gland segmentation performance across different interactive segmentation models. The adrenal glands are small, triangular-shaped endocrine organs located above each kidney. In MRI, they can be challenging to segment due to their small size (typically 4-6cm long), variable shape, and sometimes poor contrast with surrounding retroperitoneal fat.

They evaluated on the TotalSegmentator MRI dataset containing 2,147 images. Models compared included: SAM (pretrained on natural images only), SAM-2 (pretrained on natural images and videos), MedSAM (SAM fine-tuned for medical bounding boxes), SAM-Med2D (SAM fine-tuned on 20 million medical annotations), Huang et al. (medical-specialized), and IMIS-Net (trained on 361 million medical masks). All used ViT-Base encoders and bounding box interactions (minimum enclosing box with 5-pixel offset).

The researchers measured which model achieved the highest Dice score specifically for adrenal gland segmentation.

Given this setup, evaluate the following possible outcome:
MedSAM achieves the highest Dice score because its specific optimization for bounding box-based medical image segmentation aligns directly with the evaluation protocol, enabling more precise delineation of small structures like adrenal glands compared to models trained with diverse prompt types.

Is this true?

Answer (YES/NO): NO